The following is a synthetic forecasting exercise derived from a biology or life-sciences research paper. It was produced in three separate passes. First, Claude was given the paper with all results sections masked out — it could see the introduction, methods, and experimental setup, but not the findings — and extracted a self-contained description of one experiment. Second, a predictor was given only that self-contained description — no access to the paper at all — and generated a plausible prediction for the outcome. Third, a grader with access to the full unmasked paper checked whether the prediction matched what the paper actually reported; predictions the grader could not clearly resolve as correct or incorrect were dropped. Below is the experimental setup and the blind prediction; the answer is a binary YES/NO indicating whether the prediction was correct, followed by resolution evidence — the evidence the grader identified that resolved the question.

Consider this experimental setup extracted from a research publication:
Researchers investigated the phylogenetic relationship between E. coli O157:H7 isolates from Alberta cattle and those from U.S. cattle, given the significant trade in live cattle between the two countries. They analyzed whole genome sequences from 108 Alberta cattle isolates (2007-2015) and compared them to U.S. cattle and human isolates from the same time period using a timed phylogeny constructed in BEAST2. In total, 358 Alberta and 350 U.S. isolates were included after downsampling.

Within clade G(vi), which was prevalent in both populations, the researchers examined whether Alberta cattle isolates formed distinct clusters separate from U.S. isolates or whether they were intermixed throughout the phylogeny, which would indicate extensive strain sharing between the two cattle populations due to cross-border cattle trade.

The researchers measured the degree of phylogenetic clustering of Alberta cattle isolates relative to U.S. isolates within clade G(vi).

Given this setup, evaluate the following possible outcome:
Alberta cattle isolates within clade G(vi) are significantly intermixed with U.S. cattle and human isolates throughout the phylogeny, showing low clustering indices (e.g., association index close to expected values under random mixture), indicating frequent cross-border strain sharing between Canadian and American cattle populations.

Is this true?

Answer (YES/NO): NO